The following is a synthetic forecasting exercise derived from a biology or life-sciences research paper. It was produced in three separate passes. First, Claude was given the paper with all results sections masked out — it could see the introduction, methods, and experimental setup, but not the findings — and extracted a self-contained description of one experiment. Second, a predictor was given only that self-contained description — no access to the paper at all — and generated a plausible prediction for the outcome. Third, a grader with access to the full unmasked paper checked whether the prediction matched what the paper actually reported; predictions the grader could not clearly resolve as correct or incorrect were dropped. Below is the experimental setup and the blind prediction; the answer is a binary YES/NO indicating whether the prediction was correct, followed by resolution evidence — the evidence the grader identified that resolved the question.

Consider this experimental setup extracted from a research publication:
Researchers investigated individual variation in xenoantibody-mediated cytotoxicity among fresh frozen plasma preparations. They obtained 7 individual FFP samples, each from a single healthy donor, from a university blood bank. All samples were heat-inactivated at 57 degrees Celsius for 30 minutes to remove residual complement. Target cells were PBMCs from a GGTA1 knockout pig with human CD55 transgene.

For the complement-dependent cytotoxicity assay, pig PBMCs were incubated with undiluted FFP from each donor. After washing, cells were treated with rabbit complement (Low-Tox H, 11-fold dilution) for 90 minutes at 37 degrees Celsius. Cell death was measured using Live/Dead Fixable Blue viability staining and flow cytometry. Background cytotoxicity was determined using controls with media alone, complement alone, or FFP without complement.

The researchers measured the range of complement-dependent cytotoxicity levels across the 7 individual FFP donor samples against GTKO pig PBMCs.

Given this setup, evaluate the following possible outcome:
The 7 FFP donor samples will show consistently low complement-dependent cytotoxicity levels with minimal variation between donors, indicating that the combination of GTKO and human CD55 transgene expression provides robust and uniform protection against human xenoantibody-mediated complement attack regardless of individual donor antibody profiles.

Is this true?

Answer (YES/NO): NO